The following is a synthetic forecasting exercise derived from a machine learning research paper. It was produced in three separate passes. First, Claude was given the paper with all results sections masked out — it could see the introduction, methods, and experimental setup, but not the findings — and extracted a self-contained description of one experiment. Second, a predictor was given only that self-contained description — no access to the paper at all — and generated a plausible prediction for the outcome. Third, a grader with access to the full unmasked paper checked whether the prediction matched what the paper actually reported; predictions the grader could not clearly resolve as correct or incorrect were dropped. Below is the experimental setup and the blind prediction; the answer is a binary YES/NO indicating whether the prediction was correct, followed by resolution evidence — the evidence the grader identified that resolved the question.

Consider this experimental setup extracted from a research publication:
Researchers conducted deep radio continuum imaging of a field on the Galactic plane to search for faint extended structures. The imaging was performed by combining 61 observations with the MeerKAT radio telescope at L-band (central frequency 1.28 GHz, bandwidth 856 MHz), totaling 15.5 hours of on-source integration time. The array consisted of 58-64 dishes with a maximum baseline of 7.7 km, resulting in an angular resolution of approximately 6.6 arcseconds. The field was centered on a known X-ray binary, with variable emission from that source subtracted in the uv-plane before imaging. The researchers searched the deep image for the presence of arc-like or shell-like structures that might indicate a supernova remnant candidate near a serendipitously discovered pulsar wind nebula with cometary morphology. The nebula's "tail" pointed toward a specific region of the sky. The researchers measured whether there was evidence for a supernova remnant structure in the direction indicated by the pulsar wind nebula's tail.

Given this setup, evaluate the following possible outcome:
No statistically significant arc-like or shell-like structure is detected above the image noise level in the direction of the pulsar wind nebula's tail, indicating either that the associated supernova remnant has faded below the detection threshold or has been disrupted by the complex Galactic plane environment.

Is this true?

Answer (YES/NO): NO